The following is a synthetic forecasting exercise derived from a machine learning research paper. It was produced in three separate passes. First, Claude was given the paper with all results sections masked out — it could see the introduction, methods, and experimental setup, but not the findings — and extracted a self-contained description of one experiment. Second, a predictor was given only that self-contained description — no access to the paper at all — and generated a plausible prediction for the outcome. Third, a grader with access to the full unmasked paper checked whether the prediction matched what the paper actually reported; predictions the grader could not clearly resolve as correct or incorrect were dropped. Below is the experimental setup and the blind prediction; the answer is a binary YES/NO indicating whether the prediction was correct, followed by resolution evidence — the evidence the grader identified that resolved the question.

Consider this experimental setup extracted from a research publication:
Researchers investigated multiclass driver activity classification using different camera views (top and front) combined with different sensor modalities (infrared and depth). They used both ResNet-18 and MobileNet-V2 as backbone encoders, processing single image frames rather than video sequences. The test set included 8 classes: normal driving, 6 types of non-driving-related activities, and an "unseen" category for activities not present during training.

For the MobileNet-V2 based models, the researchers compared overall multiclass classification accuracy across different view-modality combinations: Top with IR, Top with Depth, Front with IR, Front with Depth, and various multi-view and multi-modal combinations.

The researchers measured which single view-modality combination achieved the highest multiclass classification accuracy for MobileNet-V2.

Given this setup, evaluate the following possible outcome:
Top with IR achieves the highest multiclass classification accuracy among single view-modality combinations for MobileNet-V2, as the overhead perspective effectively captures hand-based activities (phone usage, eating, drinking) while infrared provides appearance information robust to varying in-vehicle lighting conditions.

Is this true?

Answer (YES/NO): YES